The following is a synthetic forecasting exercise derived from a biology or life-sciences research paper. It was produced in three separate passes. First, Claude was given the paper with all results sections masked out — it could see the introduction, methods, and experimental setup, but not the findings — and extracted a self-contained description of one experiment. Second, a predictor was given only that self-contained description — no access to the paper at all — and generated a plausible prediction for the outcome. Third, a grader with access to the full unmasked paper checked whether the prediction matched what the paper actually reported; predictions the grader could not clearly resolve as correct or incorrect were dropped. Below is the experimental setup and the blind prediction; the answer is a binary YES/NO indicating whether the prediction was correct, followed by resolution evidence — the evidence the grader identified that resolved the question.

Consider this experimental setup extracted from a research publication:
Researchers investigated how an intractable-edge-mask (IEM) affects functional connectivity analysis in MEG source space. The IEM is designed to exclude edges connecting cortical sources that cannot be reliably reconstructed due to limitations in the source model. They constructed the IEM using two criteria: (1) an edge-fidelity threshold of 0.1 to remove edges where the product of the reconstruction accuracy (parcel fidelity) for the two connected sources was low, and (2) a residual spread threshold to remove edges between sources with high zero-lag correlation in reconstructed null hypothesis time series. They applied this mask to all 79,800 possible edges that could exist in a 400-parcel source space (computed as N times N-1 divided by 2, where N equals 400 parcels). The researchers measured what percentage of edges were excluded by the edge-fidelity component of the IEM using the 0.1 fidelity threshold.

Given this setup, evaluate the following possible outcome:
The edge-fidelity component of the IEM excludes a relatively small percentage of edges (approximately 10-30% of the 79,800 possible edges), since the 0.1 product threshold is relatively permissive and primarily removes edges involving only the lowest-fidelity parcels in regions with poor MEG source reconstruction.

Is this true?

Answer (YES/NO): NO